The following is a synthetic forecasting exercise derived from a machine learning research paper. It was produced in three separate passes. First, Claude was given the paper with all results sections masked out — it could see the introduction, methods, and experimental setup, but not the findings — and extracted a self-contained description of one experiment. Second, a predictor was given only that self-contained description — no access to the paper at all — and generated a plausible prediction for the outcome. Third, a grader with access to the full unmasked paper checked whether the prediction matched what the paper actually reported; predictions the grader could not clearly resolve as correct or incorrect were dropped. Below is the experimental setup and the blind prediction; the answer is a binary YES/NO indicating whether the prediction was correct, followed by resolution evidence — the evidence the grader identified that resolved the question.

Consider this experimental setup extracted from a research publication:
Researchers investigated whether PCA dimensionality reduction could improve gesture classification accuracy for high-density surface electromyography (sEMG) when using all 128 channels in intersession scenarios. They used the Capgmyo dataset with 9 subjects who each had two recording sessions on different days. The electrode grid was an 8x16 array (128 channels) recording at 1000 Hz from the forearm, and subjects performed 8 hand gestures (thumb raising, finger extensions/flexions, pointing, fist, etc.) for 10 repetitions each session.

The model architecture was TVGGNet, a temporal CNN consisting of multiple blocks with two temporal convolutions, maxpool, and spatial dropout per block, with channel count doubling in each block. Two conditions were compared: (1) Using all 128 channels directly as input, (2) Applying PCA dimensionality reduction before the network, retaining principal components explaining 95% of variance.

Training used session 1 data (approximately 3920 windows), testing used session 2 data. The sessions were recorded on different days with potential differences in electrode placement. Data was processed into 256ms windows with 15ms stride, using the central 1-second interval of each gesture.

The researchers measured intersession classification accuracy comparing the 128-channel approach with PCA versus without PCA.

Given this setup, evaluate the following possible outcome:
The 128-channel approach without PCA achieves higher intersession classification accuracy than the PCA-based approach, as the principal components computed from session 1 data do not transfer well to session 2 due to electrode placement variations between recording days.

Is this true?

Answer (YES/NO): NO